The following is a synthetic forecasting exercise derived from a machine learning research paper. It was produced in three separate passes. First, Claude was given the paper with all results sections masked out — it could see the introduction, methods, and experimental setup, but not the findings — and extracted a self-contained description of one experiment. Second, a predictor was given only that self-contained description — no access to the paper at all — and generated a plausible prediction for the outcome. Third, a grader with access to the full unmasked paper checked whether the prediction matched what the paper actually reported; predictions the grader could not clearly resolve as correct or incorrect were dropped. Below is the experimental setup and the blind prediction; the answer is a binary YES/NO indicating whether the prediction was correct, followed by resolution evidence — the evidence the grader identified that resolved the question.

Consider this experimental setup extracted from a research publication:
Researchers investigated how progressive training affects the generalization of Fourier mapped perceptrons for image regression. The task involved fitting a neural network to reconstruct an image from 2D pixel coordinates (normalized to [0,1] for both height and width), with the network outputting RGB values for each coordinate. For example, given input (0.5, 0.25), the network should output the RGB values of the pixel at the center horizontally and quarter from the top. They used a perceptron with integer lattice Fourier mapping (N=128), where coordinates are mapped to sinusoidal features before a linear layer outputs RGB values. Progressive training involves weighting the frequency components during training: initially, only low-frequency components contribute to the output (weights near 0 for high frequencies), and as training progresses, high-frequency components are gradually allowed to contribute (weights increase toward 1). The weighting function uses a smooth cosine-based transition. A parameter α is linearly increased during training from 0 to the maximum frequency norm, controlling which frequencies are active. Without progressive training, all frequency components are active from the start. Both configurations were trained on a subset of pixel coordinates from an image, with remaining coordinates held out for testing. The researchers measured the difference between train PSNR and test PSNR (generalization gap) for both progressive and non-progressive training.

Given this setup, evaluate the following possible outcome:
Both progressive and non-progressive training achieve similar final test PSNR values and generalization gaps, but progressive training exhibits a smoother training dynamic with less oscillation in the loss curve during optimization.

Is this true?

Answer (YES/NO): NO